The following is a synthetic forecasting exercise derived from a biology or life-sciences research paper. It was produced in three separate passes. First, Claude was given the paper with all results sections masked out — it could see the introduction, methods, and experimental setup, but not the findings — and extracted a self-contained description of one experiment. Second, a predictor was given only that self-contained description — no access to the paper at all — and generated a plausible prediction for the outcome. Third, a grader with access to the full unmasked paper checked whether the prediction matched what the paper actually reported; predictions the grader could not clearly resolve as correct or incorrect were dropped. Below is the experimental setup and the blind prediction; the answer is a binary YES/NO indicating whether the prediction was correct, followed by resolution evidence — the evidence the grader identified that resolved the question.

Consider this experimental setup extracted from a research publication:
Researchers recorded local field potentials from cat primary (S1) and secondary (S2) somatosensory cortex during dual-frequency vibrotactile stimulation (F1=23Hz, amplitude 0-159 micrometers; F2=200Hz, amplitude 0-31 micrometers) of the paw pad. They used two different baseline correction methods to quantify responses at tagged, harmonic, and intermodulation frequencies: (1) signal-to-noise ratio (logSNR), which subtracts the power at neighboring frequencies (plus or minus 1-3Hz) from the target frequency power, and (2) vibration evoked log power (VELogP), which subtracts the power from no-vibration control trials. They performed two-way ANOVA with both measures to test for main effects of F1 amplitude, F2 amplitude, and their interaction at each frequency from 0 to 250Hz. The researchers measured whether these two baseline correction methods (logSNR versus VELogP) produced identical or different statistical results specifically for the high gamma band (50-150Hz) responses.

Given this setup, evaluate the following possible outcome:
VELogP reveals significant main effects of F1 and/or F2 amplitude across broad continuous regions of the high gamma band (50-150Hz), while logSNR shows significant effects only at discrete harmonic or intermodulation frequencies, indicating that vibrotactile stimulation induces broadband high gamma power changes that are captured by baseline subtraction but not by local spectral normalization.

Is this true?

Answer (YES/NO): YES